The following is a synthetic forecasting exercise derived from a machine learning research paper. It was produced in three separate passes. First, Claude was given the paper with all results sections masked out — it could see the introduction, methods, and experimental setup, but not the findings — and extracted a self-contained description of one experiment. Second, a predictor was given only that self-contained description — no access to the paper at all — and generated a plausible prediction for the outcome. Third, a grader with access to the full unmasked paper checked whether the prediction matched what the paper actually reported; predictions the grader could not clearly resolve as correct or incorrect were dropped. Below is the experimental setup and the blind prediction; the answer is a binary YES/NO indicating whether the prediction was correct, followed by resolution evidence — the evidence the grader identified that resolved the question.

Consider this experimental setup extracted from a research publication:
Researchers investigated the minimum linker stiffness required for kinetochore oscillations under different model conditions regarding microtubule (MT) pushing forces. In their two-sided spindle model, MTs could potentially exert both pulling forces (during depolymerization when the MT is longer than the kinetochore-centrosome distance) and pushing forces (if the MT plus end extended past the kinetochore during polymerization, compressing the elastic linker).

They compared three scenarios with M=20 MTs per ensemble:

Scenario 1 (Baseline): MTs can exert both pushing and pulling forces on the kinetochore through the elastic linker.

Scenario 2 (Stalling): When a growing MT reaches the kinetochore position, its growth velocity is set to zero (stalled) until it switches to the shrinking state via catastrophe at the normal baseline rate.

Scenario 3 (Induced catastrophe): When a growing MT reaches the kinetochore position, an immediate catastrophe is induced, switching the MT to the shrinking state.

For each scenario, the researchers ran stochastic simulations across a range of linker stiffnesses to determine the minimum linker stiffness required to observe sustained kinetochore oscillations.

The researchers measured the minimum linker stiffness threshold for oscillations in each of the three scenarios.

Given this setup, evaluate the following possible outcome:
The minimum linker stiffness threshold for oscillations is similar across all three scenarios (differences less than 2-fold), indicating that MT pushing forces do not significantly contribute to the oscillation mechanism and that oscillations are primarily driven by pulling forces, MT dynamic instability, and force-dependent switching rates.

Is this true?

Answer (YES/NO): NO